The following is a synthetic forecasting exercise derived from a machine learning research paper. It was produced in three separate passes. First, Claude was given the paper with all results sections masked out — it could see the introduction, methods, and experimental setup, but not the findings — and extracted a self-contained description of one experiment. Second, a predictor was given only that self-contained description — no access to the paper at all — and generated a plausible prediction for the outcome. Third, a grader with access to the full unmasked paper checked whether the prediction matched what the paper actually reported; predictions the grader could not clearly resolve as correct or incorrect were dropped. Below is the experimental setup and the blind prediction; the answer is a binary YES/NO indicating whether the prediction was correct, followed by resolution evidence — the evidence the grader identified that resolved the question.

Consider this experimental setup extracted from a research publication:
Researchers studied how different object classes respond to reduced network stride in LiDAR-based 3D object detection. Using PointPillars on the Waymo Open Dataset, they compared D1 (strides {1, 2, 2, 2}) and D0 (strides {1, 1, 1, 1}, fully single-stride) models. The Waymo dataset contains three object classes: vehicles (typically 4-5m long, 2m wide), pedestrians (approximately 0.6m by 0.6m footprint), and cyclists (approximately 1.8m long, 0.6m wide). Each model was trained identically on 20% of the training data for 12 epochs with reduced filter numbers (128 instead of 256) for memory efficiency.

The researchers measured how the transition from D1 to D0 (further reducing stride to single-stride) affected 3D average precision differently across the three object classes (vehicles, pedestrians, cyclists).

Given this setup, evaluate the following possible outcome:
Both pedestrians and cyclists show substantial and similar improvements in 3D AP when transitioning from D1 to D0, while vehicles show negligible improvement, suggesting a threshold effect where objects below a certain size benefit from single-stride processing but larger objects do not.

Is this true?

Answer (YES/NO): NO